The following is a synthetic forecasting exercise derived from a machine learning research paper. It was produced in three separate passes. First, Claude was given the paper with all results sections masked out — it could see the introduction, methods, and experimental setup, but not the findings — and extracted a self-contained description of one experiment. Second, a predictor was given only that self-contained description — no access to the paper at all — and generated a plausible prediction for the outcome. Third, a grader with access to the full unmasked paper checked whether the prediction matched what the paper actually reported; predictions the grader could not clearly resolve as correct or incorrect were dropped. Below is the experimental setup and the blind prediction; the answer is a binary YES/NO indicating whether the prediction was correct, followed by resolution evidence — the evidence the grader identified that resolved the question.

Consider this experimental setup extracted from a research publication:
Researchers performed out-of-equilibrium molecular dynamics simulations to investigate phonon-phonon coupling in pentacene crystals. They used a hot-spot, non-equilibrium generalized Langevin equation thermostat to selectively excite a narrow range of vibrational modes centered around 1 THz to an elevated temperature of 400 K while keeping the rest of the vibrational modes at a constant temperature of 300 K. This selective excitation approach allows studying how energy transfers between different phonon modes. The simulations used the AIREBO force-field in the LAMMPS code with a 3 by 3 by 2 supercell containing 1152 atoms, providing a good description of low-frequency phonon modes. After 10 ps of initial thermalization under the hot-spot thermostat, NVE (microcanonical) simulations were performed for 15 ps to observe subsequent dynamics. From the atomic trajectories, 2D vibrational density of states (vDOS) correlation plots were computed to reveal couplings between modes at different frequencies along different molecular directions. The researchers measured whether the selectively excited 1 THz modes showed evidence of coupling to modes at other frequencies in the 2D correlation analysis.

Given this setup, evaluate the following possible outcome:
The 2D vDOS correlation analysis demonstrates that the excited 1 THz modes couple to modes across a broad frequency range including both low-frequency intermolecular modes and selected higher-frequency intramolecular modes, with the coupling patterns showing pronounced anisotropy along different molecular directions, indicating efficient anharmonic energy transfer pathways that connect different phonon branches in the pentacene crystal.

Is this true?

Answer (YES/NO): YES